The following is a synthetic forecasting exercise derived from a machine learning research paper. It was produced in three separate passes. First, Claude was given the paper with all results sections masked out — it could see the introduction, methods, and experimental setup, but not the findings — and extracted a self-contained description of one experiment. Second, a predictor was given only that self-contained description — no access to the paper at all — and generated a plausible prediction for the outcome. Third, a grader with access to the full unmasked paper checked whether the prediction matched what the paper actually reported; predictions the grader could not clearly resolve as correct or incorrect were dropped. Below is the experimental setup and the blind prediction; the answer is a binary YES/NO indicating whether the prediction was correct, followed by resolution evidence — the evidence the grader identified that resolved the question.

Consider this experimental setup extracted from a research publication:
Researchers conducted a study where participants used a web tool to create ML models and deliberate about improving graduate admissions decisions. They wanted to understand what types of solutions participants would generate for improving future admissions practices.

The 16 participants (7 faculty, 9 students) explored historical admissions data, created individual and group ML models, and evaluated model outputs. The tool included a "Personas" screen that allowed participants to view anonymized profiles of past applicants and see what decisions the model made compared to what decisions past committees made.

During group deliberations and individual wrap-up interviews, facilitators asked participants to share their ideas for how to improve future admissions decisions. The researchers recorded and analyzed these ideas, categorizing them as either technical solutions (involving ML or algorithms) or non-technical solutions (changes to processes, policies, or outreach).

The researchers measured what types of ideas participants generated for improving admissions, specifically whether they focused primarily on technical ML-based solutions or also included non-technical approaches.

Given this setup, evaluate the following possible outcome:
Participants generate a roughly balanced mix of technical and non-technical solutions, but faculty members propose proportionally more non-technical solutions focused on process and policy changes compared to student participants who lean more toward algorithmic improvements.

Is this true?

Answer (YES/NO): NO